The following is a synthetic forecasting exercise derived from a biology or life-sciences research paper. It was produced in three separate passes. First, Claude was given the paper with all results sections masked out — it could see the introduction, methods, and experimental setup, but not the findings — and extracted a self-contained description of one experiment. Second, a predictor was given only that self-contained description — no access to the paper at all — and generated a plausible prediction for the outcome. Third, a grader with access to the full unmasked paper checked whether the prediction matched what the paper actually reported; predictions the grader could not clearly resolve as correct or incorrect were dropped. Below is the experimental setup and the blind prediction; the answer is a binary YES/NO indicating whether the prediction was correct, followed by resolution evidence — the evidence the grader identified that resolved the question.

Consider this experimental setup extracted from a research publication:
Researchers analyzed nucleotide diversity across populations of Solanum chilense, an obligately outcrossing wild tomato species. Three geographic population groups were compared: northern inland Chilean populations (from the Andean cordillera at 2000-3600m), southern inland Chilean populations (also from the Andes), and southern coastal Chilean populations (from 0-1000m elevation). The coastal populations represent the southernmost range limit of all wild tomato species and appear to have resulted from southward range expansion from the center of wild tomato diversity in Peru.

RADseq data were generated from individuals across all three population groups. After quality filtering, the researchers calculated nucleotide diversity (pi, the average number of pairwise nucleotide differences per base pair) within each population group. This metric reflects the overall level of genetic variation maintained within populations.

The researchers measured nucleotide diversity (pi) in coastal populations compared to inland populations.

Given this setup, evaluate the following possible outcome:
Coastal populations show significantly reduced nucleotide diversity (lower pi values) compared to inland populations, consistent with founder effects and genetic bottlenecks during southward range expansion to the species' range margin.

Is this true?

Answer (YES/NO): YES